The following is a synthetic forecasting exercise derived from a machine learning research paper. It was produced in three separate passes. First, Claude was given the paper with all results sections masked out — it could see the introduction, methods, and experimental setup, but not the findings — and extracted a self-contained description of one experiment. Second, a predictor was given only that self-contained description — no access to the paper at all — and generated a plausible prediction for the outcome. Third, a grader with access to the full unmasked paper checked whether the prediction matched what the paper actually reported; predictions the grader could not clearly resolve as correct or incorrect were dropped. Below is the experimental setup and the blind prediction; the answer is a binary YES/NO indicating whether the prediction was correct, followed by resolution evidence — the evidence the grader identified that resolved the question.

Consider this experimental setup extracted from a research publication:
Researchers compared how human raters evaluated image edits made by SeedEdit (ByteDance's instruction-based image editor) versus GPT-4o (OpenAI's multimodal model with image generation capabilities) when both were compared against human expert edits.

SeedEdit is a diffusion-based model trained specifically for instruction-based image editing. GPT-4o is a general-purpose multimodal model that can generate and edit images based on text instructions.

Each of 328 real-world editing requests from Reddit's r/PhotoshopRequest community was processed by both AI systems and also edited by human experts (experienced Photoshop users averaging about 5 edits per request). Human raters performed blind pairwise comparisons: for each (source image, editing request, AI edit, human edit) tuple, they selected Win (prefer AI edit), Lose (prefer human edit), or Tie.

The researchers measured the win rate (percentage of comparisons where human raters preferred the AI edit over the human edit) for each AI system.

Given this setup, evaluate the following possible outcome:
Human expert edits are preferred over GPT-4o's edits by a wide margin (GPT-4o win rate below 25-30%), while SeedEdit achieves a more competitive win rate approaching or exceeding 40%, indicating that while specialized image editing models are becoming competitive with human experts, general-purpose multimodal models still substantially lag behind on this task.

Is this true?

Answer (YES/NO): NO